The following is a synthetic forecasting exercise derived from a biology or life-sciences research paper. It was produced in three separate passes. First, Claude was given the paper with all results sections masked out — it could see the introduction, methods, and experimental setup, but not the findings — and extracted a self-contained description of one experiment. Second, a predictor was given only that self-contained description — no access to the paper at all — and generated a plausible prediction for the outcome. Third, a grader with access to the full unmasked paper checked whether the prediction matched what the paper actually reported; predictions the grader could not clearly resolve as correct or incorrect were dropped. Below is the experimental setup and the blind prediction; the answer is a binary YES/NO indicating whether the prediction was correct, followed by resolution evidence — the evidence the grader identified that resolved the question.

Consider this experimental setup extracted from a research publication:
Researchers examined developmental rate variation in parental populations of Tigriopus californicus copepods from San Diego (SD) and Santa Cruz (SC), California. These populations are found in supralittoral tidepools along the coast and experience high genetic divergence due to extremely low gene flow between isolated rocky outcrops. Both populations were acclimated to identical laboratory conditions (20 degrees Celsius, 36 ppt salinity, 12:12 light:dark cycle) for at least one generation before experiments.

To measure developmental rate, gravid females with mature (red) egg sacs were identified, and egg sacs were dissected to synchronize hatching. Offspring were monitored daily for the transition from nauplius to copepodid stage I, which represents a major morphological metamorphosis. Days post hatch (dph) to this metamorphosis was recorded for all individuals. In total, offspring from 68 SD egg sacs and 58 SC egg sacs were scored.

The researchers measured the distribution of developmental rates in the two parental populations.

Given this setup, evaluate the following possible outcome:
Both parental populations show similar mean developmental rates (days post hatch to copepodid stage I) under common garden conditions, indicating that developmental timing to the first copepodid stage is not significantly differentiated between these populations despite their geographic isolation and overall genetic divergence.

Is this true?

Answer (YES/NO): YES